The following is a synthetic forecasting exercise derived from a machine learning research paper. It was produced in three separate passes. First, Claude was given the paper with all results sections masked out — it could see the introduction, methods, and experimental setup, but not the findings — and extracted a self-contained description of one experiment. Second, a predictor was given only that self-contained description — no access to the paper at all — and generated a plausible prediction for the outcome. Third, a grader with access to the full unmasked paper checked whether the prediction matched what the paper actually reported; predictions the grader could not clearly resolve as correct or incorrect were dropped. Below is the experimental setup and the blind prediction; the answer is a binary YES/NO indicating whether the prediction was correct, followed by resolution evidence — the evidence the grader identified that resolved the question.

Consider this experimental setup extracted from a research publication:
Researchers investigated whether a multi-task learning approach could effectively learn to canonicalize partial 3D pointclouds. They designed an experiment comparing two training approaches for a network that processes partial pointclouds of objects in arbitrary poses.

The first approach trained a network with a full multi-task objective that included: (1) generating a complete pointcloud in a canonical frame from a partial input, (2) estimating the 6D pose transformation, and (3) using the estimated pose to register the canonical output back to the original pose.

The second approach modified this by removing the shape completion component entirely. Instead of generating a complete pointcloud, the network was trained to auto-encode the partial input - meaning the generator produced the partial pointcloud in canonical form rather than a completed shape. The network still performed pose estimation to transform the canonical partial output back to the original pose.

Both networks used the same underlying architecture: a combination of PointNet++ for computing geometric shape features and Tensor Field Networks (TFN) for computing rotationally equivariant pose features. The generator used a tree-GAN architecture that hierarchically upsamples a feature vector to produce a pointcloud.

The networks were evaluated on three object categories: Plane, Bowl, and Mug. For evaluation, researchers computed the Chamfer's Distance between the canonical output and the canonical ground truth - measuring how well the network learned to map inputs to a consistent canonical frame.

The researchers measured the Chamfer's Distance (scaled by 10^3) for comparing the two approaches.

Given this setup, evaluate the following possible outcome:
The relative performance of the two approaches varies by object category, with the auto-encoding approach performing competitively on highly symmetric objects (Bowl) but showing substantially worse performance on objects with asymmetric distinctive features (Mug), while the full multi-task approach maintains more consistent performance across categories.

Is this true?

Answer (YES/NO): NO